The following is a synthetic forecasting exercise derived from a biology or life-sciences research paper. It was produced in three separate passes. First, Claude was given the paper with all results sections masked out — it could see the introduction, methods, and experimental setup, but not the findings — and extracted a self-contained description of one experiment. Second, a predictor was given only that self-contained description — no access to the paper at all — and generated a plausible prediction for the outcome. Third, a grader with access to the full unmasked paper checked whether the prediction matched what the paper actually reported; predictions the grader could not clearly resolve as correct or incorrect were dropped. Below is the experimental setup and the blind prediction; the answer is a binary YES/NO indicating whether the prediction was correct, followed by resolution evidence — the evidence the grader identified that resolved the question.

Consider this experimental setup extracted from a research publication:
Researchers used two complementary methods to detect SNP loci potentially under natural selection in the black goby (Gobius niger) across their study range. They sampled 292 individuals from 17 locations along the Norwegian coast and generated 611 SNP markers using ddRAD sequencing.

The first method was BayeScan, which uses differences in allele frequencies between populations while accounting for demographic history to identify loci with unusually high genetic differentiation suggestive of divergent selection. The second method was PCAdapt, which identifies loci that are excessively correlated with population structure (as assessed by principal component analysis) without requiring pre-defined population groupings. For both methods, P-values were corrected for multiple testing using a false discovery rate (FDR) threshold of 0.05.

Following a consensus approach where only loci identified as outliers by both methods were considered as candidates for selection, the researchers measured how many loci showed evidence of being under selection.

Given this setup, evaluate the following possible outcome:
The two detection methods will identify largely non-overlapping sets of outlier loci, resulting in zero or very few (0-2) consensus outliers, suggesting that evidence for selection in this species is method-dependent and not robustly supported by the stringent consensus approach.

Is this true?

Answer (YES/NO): YES